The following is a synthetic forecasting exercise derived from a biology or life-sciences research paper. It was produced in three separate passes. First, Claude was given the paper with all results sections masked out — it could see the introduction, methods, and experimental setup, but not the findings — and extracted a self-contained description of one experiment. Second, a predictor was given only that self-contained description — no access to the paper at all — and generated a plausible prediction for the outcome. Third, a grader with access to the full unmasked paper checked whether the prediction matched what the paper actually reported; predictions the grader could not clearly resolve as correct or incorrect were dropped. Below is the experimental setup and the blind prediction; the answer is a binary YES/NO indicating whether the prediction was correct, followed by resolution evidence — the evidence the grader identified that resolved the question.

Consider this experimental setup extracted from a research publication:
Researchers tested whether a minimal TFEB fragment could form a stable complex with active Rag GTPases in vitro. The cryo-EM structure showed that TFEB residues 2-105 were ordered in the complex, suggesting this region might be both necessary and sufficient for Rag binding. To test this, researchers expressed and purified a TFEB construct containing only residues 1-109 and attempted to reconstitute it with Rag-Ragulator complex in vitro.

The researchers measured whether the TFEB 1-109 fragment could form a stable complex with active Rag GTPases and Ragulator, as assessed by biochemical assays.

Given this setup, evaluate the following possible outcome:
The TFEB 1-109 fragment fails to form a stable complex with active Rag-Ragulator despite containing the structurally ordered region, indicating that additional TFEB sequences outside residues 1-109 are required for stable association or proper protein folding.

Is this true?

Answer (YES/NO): NO